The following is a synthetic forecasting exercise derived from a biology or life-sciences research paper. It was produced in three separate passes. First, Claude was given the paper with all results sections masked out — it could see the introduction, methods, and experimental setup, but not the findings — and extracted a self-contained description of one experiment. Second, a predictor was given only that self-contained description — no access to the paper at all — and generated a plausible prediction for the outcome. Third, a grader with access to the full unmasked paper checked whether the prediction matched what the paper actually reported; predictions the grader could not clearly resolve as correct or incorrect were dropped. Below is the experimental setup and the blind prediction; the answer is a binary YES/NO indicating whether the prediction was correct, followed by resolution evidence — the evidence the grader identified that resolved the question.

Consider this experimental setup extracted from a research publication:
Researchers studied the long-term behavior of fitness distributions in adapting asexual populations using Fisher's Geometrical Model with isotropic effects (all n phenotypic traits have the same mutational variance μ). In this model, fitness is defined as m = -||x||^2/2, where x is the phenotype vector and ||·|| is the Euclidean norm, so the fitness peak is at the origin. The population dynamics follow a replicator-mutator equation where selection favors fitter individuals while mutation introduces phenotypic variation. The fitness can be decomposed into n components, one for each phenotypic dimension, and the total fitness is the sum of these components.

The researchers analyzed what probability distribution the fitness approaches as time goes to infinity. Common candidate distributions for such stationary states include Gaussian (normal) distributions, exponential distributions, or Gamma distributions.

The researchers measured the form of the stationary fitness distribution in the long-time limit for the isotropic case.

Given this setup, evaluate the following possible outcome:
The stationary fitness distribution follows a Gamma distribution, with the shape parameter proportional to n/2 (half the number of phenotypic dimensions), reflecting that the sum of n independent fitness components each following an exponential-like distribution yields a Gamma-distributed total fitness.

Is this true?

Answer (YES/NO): YES